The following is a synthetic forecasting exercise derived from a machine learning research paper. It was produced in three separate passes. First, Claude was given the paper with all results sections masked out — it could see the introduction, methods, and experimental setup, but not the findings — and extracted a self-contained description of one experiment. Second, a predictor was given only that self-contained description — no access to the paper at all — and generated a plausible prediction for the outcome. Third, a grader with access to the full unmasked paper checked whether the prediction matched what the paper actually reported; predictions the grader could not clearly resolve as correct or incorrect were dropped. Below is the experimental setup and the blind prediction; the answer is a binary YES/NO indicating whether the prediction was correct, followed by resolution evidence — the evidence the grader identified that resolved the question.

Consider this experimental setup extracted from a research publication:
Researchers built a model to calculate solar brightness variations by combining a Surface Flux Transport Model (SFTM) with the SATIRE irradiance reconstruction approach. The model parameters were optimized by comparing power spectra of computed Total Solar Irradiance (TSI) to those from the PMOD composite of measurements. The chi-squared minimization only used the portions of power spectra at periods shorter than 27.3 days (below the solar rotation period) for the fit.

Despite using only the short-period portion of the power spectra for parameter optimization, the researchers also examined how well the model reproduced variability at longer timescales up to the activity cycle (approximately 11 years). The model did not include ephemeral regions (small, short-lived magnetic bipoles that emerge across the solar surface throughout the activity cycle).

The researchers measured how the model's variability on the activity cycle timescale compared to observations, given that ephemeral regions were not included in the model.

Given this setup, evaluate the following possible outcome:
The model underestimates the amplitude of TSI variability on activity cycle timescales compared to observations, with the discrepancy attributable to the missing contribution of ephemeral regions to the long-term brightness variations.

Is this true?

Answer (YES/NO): NO